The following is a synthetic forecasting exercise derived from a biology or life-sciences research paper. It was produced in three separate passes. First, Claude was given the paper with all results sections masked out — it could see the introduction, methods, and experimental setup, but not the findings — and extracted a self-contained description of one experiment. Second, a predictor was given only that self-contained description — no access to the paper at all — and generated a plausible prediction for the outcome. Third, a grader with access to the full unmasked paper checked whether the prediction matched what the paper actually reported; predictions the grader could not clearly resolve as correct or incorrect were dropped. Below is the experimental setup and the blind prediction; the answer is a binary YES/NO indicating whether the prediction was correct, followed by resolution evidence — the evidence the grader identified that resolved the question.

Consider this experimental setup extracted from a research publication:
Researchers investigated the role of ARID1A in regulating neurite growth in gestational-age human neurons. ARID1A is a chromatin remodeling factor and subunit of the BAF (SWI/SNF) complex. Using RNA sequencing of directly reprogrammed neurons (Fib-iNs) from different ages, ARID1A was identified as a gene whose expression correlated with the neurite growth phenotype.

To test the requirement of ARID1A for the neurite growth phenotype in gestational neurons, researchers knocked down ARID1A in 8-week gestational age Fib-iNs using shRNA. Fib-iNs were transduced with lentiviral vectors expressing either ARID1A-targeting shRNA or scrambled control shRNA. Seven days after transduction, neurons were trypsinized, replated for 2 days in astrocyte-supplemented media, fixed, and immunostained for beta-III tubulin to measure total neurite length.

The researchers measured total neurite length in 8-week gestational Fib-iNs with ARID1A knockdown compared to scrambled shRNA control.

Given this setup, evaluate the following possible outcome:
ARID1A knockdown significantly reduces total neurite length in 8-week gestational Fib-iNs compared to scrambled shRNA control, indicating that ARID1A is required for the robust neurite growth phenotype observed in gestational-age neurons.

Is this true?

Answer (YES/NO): YES